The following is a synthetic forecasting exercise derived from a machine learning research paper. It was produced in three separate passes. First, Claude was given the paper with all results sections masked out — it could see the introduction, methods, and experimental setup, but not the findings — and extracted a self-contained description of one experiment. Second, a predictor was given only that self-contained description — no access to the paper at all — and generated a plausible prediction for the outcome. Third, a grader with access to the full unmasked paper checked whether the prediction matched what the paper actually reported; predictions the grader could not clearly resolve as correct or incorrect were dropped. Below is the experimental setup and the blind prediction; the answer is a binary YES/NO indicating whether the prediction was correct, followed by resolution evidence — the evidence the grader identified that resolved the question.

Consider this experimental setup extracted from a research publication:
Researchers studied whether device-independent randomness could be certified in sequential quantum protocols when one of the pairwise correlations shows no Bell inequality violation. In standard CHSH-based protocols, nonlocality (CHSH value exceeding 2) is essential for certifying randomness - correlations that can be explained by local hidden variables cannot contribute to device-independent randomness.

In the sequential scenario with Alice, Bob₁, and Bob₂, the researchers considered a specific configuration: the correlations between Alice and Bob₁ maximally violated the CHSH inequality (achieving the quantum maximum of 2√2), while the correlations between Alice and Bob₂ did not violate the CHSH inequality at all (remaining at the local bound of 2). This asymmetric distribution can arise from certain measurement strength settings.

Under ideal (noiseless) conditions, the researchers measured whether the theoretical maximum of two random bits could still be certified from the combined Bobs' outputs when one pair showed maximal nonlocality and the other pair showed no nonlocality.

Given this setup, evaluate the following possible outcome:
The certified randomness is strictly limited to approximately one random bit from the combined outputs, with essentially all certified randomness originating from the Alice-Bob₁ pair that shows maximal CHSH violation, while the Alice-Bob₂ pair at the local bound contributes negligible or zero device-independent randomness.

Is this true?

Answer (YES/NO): NO